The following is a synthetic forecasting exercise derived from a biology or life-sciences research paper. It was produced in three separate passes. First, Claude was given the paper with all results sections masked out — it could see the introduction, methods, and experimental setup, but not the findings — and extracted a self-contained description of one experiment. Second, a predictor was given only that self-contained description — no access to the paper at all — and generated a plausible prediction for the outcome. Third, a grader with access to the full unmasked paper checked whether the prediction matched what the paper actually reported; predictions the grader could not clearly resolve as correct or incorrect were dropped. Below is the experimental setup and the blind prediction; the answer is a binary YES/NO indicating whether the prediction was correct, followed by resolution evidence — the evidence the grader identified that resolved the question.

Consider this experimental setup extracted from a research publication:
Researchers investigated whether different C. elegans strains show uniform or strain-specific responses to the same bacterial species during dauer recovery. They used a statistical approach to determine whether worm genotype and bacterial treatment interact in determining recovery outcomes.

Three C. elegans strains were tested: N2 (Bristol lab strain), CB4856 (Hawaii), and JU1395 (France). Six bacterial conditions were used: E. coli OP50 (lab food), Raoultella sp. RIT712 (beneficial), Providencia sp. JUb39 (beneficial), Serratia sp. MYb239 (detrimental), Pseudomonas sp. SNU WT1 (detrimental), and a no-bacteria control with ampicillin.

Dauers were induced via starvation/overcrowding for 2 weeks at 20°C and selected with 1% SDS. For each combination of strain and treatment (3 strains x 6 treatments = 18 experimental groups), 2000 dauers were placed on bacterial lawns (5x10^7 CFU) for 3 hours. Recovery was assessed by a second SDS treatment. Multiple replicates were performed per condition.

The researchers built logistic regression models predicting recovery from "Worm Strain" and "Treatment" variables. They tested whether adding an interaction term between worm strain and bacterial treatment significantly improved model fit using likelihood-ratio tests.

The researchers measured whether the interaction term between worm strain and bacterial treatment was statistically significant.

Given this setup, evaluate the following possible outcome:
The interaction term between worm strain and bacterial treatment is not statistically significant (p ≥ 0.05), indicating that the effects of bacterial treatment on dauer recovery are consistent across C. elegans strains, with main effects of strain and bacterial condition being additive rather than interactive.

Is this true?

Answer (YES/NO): NO